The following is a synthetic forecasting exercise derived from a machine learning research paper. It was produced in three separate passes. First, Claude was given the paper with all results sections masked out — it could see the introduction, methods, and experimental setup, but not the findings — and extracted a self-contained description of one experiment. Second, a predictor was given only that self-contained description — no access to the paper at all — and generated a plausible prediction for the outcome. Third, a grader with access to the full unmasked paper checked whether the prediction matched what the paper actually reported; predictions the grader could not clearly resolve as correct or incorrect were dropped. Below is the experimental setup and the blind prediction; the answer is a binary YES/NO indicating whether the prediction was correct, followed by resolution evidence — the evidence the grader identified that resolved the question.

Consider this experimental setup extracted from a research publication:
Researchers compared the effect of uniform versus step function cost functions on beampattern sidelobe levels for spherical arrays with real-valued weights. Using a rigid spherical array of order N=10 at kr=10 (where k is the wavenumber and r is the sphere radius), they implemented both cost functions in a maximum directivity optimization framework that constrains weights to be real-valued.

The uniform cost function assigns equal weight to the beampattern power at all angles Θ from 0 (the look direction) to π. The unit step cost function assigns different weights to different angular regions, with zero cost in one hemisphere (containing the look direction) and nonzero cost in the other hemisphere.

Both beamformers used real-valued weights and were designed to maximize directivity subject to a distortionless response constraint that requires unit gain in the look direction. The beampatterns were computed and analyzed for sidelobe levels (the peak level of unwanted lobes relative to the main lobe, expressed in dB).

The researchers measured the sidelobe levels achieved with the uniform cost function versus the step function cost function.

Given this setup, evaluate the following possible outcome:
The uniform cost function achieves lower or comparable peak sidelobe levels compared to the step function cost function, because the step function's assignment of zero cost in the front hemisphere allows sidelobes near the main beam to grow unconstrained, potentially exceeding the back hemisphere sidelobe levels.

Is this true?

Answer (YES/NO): NO